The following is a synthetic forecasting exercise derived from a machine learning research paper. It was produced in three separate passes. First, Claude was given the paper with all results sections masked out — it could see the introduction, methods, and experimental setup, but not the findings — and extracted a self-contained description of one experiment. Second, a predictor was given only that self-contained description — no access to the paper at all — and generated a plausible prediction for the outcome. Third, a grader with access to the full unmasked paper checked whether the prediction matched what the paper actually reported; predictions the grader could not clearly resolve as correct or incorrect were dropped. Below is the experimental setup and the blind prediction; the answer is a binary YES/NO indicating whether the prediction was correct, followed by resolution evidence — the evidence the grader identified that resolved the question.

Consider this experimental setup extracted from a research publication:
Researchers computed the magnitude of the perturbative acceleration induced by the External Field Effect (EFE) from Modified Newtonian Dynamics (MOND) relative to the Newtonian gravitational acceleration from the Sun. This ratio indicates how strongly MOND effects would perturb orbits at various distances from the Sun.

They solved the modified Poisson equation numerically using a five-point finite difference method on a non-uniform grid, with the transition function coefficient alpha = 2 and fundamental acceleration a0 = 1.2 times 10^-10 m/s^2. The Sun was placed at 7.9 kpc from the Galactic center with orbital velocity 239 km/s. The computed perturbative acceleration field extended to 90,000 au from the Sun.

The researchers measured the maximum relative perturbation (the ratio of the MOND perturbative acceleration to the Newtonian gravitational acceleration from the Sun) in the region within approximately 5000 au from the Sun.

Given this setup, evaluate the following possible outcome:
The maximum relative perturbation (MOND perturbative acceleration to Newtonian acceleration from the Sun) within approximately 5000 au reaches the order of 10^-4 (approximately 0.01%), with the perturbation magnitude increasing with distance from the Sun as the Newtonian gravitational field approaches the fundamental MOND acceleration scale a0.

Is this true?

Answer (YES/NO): NO